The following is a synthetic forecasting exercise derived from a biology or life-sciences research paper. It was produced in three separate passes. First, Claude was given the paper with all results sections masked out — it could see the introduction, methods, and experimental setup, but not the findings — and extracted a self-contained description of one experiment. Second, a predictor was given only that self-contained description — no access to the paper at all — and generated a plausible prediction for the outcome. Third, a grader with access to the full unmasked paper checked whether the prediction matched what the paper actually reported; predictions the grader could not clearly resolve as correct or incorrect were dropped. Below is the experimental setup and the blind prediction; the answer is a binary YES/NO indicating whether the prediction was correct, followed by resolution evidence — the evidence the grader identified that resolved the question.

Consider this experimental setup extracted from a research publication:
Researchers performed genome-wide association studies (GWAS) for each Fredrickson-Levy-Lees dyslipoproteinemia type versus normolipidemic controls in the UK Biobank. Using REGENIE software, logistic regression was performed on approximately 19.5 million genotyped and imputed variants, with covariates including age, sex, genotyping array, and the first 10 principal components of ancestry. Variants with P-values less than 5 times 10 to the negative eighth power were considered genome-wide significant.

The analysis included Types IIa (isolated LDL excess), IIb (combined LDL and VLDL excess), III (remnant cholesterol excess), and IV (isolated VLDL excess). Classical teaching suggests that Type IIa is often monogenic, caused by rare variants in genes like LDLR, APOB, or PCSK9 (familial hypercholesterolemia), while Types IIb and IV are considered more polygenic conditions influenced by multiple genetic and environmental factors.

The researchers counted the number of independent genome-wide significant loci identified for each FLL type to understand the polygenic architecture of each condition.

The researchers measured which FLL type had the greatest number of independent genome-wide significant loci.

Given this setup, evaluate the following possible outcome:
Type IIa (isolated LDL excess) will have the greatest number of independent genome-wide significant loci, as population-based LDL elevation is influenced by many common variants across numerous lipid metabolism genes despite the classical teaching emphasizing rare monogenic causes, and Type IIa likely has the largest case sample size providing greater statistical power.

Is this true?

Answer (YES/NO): NO